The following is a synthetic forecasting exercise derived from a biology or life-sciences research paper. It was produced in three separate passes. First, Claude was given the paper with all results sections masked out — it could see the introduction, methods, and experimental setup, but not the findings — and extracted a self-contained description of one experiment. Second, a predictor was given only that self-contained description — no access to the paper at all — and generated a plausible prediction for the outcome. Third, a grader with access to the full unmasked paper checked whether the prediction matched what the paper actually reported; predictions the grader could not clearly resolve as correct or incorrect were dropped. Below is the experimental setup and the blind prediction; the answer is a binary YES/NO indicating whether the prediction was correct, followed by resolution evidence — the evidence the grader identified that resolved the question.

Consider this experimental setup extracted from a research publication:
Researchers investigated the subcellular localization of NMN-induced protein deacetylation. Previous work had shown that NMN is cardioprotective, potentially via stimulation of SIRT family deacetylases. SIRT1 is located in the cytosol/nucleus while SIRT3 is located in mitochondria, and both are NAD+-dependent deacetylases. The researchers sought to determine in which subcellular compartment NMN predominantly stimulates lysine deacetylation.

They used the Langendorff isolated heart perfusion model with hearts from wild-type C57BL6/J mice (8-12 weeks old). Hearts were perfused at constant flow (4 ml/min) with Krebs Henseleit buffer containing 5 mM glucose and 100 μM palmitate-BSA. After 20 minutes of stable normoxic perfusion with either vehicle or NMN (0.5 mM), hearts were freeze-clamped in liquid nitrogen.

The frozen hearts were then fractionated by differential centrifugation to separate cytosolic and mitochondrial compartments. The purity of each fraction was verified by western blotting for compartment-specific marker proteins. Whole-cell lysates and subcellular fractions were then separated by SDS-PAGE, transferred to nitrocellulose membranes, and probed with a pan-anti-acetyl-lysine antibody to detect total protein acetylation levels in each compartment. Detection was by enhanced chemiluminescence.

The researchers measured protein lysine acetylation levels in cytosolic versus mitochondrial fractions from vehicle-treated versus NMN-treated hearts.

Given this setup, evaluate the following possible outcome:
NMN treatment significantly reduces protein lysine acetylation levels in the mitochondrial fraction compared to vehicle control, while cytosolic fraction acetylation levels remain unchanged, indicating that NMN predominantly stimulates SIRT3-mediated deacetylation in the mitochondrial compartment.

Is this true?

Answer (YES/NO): YES